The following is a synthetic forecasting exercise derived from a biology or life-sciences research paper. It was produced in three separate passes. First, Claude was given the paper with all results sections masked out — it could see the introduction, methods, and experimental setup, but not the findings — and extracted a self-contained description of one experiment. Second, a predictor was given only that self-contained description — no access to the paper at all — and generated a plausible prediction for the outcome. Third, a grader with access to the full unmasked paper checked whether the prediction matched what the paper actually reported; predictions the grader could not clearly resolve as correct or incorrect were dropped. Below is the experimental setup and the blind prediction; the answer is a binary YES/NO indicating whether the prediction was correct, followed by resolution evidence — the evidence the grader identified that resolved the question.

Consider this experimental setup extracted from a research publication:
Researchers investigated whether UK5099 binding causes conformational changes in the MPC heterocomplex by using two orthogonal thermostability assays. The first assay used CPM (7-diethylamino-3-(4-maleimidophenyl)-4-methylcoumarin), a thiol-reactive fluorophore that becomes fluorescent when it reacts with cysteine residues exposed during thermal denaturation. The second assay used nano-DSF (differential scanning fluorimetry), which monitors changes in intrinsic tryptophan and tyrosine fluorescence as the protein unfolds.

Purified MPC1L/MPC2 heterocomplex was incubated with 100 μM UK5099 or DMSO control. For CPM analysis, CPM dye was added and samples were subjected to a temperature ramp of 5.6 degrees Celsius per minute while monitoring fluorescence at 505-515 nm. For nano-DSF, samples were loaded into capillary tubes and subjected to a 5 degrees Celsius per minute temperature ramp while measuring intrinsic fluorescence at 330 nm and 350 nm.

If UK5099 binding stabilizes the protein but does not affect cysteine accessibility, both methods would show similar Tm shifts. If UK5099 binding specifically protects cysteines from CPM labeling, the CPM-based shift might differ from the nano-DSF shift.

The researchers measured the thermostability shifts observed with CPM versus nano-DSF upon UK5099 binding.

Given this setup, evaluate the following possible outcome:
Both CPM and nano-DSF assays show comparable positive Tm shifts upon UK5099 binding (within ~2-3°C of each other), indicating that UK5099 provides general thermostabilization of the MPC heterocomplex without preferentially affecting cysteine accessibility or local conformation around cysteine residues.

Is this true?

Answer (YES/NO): YES